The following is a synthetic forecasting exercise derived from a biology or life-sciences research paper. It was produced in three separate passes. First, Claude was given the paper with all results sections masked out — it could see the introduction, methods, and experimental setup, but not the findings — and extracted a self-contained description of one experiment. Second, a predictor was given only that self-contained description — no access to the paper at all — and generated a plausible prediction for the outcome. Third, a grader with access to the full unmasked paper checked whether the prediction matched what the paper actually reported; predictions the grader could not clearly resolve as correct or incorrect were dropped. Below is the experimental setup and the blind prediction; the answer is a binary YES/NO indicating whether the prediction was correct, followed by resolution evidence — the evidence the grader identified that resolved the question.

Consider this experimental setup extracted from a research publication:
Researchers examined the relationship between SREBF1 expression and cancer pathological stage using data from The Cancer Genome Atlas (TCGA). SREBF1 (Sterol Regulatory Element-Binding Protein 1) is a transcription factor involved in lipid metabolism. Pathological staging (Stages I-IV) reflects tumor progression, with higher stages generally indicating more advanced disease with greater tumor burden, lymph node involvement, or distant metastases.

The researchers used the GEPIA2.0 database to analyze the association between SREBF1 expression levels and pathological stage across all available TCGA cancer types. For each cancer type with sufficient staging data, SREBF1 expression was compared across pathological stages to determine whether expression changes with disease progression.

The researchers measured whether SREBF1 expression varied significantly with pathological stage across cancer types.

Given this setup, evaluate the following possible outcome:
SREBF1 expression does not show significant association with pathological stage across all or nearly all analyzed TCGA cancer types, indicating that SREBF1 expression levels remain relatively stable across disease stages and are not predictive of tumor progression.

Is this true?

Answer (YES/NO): NO